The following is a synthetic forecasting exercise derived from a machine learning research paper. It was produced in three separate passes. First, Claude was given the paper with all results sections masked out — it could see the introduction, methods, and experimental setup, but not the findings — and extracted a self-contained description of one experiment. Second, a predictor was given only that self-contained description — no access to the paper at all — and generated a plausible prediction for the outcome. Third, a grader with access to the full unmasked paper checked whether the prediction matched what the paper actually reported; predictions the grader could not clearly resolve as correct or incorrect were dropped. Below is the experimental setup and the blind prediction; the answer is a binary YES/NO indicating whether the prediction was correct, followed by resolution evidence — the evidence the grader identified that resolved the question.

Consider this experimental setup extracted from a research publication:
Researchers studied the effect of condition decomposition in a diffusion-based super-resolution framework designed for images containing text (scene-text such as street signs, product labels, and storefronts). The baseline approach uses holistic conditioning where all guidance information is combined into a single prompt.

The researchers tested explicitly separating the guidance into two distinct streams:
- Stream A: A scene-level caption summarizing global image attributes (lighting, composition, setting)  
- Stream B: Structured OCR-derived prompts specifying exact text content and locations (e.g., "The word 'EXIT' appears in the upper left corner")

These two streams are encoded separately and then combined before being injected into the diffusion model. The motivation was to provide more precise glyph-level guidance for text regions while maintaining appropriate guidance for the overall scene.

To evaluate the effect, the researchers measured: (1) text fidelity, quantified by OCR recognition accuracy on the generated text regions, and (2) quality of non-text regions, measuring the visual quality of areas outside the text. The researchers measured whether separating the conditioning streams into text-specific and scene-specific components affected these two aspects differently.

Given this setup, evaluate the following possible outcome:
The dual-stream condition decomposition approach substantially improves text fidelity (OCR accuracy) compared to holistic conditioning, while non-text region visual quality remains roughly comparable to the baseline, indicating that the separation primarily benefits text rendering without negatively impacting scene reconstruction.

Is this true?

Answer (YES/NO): NO